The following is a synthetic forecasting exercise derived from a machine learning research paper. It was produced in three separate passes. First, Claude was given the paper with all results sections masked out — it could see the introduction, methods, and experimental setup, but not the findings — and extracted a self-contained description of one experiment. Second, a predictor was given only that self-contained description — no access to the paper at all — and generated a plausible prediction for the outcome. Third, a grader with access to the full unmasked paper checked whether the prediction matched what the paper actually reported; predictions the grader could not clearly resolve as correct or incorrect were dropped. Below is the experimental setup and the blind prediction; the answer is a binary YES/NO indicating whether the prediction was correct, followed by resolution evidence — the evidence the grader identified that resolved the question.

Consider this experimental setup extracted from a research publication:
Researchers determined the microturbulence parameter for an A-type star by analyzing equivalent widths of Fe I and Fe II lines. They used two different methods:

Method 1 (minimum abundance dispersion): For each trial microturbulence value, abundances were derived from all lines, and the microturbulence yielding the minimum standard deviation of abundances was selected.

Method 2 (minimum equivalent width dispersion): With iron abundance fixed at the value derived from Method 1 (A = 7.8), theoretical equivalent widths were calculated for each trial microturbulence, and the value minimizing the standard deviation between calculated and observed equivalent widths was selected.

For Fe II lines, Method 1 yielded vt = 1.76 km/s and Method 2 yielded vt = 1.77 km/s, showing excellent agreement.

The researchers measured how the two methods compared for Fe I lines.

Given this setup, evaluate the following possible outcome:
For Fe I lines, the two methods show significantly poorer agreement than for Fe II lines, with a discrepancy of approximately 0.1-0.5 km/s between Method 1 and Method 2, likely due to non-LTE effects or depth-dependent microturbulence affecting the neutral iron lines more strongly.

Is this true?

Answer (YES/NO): YES